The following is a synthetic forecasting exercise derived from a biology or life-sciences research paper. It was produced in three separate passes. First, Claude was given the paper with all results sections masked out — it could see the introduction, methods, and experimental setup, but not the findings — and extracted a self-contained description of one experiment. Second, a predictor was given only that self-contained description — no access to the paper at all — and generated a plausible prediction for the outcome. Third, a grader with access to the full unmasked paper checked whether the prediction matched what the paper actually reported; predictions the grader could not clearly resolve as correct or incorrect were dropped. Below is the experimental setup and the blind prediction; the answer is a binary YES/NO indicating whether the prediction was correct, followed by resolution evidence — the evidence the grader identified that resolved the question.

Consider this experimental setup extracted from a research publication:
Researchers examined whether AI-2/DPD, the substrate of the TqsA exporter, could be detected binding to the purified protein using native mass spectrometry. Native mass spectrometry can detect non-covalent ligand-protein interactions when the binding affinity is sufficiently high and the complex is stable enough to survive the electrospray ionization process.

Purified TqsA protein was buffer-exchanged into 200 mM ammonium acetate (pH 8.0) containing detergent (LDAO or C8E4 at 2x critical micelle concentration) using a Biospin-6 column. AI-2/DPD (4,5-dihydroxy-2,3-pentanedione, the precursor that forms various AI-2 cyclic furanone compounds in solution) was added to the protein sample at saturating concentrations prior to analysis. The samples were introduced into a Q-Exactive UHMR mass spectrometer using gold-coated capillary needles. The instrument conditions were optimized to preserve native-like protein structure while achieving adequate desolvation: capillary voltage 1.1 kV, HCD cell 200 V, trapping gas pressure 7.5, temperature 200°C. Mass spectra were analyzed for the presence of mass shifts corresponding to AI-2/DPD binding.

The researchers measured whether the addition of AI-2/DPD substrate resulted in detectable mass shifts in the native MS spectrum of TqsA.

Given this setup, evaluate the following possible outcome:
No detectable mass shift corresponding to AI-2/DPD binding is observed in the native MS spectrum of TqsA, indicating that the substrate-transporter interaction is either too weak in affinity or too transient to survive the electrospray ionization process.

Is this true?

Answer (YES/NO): NO